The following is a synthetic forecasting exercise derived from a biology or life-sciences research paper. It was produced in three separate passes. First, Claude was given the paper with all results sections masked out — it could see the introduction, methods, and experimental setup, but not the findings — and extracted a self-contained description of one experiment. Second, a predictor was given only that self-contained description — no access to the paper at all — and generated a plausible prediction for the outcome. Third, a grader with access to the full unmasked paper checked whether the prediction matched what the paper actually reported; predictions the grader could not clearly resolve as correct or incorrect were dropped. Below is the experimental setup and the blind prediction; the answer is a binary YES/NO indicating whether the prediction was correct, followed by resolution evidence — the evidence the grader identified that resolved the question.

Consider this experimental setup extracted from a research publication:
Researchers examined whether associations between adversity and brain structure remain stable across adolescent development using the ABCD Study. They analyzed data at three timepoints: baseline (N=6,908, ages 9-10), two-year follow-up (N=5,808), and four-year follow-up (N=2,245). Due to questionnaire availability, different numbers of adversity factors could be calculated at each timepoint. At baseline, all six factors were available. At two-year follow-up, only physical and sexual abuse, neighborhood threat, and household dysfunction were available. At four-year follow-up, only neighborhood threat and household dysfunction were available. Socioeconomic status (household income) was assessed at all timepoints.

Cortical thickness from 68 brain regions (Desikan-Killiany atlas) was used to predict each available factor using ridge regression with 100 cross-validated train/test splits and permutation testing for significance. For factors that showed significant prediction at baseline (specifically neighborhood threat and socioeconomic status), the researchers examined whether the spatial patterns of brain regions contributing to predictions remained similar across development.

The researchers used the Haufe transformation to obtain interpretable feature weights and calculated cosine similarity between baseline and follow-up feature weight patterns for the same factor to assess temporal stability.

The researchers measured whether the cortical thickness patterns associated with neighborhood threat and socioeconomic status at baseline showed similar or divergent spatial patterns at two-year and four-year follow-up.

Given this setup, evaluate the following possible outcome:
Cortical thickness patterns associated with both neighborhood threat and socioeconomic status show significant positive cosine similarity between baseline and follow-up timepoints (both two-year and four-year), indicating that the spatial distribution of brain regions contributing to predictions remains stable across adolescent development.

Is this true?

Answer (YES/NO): YES